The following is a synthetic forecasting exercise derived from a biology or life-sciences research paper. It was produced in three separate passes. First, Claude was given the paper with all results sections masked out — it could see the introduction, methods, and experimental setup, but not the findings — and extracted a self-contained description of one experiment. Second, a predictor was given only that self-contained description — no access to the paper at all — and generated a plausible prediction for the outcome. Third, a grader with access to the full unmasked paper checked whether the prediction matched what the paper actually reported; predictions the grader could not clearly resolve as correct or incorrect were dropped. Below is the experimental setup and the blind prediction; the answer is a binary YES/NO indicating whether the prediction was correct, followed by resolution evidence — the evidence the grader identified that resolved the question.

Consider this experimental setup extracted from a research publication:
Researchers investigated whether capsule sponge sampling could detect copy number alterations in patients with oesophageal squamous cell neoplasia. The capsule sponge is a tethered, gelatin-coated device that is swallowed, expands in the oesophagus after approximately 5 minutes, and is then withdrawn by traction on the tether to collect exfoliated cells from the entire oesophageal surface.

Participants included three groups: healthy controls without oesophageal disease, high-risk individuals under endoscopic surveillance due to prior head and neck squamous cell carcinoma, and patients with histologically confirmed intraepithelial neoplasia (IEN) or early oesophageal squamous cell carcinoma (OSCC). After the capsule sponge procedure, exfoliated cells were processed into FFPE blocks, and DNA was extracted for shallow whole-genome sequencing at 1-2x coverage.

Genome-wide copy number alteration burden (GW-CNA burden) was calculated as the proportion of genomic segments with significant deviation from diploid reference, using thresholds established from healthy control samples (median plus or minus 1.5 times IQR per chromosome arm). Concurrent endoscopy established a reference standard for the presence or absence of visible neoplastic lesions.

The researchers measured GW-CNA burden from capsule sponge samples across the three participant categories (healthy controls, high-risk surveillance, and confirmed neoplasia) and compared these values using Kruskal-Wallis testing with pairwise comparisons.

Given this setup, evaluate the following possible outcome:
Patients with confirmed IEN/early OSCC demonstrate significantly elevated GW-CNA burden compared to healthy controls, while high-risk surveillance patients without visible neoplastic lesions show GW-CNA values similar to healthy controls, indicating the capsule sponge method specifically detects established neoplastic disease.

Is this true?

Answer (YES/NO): YES